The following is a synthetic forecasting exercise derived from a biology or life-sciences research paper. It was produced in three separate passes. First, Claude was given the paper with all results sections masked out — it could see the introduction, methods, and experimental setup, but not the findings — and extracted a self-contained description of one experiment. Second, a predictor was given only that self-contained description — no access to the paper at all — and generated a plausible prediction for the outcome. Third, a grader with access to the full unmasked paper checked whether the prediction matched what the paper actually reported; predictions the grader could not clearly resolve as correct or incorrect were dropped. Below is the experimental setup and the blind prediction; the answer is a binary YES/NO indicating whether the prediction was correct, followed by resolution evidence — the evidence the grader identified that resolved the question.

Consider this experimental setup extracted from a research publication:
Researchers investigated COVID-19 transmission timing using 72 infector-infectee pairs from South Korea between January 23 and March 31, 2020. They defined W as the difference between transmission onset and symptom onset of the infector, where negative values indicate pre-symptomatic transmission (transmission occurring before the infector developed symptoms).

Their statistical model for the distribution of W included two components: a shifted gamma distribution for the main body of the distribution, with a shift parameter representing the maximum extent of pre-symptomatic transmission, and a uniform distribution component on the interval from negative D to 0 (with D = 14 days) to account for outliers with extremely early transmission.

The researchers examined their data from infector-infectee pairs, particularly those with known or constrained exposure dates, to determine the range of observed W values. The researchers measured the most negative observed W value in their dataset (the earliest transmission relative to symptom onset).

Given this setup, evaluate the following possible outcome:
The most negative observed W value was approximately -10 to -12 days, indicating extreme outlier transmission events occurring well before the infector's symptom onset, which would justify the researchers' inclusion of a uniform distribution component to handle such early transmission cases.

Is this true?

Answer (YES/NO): NO